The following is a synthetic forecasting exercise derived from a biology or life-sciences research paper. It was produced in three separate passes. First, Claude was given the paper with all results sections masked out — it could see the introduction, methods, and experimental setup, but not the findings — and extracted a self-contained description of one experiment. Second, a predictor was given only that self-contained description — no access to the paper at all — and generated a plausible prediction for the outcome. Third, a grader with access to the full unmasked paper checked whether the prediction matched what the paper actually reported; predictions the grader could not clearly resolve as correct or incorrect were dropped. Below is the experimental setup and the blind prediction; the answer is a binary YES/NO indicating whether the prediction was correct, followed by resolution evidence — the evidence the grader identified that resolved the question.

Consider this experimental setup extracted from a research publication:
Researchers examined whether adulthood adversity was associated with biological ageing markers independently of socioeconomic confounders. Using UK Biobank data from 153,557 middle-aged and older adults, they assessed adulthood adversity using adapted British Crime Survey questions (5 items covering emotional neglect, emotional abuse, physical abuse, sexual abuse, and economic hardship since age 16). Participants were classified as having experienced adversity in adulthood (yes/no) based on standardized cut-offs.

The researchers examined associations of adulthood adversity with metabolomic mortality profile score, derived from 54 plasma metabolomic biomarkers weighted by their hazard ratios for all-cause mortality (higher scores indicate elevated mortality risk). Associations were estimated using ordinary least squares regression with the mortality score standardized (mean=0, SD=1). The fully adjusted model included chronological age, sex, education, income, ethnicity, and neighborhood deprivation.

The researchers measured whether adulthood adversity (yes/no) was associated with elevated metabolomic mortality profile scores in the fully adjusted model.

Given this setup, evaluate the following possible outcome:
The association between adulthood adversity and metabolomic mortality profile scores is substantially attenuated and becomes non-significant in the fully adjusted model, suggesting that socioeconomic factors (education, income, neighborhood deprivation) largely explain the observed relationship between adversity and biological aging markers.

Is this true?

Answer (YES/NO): YES